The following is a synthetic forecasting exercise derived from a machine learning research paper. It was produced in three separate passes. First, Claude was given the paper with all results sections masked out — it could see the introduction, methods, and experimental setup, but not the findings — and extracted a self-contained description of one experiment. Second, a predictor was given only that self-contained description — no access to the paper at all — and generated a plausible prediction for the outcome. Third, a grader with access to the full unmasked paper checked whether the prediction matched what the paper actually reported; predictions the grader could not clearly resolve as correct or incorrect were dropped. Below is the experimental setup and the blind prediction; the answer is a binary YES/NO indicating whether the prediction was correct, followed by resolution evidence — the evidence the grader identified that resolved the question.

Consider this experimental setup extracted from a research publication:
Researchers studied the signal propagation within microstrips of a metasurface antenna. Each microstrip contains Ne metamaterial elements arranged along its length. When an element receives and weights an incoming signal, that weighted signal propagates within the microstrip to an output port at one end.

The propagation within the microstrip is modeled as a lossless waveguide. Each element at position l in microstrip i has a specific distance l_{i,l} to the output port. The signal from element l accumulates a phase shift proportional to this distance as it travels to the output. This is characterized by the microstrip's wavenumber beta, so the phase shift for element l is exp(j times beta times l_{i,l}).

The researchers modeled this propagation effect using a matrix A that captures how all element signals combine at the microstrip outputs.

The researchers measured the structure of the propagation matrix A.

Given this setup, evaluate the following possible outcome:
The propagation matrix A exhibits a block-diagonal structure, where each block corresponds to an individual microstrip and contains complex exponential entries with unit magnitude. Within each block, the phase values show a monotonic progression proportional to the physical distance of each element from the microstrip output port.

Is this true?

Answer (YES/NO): NO